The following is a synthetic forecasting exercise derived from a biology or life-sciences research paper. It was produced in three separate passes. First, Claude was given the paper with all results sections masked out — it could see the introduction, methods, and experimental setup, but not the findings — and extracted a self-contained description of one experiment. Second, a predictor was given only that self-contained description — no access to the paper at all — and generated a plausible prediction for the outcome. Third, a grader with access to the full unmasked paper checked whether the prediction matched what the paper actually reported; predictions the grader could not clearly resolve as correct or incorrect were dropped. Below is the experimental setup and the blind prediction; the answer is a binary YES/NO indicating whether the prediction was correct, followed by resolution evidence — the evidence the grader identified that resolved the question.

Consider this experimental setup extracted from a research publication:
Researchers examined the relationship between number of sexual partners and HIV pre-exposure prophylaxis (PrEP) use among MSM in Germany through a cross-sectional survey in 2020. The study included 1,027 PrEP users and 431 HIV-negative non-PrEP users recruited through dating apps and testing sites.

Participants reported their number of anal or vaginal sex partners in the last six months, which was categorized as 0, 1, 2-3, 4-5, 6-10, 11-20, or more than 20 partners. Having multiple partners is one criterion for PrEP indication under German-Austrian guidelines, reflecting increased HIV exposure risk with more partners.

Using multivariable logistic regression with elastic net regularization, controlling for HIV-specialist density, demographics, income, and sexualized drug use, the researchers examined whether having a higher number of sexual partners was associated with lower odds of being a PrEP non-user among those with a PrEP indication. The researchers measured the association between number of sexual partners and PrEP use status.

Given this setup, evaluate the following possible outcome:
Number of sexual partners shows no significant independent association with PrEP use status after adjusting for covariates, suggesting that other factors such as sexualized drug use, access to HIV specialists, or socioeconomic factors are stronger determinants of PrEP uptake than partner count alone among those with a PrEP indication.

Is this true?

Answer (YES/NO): NO